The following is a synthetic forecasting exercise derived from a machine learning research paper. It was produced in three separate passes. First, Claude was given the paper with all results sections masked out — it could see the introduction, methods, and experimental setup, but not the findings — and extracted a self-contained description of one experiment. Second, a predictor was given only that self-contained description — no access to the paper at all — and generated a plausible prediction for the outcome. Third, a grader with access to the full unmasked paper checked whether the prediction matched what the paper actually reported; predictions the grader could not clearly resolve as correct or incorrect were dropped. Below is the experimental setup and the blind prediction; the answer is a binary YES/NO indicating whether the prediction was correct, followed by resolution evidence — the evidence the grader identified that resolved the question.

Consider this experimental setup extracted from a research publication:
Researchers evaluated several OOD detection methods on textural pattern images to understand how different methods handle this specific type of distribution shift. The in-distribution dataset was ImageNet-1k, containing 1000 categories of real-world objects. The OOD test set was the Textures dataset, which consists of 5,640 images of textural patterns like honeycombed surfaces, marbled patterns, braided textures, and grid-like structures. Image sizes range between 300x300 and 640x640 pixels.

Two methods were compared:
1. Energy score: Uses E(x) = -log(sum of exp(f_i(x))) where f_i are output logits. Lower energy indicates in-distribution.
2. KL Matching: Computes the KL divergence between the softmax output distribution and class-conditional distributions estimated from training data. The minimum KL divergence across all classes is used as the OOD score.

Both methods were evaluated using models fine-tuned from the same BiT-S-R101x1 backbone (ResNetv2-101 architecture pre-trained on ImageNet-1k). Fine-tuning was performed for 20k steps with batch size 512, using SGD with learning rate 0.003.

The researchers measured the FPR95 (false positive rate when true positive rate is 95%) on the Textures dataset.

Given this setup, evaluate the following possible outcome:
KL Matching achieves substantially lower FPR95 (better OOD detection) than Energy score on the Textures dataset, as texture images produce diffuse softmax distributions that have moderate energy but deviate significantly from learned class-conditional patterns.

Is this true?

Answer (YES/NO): YES